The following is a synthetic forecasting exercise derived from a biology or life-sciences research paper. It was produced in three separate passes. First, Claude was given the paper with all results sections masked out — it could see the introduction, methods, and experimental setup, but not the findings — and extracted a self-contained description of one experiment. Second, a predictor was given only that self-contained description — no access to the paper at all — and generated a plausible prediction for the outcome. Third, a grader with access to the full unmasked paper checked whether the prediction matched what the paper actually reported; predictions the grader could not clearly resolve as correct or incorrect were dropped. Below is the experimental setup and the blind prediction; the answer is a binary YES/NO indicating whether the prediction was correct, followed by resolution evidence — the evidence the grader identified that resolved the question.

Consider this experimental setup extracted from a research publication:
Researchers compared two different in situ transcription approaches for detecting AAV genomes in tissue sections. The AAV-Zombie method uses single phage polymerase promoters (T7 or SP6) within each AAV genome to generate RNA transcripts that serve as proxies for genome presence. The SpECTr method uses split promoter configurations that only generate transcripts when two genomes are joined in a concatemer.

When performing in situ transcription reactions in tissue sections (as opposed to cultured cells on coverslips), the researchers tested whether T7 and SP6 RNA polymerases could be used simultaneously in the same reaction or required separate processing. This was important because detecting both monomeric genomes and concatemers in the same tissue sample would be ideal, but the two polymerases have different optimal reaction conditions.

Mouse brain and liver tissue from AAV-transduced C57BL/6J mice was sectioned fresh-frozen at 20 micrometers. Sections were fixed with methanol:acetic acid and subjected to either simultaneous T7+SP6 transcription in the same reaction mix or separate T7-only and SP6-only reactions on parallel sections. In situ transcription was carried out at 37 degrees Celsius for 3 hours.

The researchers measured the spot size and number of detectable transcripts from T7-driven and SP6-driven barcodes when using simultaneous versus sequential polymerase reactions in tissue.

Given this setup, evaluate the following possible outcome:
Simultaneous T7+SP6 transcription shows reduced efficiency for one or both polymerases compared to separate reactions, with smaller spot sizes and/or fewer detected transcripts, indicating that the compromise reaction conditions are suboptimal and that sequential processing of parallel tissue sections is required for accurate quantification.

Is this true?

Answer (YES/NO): YES